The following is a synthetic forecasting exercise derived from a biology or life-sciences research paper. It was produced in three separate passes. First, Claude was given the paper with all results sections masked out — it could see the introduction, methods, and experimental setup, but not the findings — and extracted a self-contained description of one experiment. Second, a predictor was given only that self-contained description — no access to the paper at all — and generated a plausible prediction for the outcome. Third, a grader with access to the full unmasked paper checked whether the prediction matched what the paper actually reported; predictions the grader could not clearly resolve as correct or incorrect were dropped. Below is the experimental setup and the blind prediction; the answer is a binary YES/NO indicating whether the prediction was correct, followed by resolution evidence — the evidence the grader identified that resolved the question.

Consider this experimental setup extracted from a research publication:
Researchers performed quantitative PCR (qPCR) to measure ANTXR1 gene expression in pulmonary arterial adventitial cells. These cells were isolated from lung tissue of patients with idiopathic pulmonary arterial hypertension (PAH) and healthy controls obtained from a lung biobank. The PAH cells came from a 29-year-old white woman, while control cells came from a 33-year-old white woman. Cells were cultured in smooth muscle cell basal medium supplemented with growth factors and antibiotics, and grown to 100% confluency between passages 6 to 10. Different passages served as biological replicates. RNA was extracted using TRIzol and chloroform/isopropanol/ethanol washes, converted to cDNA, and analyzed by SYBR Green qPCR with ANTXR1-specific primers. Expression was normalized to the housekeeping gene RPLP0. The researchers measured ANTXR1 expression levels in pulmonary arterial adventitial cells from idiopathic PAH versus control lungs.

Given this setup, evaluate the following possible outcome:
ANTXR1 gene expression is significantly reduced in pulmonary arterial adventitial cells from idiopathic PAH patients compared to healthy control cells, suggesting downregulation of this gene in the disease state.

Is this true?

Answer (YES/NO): NO